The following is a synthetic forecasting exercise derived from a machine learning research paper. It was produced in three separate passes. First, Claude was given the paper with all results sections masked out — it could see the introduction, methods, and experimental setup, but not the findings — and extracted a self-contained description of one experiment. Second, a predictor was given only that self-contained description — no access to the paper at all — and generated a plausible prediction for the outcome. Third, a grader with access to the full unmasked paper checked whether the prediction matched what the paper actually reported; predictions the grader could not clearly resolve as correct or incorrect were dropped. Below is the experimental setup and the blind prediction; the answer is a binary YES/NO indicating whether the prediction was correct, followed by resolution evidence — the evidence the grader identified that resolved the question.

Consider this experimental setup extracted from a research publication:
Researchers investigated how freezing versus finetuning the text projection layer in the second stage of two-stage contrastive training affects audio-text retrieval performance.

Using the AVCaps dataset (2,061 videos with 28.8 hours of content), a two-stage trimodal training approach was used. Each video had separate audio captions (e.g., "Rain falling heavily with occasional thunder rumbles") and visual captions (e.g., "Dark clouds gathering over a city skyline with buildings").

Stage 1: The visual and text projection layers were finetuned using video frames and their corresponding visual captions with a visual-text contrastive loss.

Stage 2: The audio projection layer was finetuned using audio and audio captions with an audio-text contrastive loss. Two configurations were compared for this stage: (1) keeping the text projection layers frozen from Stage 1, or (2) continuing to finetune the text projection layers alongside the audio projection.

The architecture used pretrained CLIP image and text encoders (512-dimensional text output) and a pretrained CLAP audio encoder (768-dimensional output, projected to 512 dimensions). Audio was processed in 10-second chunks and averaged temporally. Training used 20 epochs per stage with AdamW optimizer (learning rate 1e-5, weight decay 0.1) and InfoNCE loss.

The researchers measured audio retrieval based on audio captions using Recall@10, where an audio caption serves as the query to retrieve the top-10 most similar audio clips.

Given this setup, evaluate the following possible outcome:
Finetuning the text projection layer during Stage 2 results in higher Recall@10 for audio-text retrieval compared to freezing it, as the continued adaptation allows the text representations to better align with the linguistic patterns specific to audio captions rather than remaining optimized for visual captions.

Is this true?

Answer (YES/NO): YES